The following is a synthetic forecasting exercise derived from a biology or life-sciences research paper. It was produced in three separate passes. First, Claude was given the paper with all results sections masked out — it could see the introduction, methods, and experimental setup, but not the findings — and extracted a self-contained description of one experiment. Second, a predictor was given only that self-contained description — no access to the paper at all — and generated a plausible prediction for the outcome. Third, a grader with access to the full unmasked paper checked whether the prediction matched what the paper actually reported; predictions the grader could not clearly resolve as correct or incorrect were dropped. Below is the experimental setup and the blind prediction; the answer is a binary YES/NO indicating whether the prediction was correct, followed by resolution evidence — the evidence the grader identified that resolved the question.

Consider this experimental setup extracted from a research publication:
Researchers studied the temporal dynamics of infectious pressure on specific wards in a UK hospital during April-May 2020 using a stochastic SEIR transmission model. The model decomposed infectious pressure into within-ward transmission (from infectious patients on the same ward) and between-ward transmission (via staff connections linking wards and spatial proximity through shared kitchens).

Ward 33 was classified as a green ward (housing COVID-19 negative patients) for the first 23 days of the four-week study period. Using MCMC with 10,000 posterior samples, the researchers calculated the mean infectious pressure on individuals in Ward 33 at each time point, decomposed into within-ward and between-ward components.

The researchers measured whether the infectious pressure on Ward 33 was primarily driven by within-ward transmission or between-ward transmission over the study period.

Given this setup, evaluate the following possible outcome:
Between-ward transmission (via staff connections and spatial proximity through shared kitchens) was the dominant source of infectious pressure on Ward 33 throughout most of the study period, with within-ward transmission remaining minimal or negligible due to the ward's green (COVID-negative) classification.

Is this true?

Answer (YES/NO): YES